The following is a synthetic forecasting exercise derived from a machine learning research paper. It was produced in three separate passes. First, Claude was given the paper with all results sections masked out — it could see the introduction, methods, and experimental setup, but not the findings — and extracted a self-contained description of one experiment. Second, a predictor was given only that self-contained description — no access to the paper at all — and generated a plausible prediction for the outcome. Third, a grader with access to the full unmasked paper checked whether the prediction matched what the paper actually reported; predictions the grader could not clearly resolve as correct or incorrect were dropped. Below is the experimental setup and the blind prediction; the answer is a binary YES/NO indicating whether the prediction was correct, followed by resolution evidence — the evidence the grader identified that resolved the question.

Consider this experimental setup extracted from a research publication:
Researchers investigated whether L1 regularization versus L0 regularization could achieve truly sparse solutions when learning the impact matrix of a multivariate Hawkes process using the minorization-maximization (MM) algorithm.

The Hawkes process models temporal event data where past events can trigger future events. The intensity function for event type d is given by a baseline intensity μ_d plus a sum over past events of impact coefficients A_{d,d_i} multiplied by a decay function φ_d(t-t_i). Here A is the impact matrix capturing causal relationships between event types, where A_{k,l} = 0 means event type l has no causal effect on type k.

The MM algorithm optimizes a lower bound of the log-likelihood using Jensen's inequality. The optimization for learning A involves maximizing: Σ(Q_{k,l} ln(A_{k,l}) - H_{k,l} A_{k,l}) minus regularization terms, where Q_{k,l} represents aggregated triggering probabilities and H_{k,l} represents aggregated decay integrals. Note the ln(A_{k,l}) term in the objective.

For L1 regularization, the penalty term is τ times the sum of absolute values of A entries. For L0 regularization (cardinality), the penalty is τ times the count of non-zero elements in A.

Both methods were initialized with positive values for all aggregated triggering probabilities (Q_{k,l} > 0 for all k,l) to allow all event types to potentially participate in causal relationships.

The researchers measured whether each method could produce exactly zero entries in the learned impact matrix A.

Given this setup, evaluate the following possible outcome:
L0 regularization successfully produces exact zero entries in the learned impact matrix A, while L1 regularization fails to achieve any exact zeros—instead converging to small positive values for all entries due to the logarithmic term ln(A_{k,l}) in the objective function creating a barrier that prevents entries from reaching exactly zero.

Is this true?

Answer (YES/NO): YES